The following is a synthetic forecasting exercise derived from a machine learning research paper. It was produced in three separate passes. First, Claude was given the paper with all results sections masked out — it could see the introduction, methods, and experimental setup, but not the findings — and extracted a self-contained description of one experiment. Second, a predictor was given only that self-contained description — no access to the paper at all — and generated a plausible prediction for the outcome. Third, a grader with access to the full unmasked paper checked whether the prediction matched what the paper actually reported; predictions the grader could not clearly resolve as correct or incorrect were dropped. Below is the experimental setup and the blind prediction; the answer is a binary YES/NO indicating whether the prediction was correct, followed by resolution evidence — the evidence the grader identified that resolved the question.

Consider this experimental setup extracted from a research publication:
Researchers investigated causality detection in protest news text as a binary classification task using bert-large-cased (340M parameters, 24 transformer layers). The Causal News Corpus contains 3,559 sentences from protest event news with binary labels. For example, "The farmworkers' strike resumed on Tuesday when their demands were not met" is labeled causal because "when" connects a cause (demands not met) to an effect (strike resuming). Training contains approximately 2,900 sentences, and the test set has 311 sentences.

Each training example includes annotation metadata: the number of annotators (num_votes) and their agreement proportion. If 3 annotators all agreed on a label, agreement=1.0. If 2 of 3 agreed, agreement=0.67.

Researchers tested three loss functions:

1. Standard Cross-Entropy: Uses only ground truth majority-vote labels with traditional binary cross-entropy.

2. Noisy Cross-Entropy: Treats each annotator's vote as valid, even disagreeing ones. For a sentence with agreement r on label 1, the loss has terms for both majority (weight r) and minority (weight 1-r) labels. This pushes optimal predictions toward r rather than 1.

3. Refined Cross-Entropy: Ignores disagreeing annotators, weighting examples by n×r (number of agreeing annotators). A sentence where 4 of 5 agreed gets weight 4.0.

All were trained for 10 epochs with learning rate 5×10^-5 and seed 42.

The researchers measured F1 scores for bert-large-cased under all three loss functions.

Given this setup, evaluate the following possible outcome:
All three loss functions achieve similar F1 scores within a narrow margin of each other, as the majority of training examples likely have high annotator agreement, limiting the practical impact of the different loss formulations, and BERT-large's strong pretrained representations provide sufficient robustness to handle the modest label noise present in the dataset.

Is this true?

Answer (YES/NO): NO